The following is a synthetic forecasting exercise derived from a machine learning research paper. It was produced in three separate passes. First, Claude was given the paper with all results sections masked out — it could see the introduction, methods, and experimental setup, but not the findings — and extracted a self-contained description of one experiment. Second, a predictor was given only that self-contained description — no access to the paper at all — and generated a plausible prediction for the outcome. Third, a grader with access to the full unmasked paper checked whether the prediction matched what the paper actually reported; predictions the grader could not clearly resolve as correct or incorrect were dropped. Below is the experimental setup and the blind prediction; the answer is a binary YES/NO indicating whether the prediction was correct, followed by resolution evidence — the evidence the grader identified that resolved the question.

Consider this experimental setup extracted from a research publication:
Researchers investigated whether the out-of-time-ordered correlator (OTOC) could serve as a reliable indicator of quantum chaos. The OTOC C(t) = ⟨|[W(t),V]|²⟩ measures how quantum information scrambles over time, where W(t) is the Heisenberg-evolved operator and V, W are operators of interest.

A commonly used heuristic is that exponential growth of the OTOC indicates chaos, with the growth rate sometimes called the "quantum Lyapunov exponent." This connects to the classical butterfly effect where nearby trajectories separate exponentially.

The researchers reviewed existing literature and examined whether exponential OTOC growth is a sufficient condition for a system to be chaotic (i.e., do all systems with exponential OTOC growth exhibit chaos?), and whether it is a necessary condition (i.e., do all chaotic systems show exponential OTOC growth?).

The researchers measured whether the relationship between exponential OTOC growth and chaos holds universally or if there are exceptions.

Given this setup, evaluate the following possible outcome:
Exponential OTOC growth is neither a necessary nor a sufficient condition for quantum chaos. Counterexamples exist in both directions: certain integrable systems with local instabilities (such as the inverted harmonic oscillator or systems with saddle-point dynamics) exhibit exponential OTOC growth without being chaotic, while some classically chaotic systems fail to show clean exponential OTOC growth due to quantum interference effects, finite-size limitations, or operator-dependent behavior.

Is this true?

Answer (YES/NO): YES